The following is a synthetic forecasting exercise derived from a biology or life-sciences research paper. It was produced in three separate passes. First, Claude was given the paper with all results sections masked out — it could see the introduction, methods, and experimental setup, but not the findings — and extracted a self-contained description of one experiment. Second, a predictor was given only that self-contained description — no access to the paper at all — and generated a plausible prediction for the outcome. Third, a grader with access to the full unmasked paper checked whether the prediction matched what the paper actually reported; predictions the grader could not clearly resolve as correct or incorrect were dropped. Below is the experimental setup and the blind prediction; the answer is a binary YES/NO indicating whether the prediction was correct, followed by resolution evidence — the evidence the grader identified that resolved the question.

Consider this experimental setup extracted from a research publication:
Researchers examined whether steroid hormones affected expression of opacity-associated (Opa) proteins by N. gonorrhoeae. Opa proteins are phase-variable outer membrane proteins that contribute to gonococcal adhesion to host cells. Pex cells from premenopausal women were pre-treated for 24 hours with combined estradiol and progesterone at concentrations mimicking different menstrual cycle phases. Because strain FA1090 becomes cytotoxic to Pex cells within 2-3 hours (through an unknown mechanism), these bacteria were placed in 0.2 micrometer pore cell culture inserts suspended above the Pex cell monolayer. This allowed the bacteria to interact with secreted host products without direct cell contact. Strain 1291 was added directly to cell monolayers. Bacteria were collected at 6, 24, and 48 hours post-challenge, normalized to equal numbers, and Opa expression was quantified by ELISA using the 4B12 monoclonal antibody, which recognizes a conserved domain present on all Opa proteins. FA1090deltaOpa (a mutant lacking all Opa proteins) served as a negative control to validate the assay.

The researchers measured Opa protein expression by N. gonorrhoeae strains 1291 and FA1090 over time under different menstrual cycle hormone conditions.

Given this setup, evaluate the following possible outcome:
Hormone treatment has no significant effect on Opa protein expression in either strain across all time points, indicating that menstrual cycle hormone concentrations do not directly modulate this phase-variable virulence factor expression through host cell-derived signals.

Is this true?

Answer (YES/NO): NO